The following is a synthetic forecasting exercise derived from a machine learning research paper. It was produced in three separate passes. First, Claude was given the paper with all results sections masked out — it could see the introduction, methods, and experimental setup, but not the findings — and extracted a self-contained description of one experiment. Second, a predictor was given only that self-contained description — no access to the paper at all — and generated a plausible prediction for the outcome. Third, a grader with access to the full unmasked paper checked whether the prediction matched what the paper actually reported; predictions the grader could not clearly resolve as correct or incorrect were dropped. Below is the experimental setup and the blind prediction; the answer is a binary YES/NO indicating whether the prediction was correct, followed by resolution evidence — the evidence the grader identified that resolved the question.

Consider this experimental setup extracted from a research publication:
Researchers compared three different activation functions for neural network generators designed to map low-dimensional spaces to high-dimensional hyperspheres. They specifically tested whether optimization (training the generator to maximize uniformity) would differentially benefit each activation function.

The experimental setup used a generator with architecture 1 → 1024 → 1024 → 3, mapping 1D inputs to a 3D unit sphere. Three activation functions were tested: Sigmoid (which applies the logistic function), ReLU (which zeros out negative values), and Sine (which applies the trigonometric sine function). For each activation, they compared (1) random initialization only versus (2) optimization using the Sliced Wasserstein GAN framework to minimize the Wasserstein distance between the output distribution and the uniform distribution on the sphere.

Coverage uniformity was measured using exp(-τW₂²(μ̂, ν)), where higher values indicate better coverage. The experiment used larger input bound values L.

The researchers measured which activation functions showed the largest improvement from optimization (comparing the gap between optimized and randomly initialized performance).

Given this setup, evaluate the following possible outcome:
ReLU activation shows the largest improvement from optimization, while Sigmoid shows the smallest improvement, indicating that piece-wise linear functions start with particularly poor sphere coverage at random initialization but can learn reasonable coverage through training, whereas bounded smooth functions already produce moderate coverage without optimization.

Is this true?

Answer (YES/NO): NO